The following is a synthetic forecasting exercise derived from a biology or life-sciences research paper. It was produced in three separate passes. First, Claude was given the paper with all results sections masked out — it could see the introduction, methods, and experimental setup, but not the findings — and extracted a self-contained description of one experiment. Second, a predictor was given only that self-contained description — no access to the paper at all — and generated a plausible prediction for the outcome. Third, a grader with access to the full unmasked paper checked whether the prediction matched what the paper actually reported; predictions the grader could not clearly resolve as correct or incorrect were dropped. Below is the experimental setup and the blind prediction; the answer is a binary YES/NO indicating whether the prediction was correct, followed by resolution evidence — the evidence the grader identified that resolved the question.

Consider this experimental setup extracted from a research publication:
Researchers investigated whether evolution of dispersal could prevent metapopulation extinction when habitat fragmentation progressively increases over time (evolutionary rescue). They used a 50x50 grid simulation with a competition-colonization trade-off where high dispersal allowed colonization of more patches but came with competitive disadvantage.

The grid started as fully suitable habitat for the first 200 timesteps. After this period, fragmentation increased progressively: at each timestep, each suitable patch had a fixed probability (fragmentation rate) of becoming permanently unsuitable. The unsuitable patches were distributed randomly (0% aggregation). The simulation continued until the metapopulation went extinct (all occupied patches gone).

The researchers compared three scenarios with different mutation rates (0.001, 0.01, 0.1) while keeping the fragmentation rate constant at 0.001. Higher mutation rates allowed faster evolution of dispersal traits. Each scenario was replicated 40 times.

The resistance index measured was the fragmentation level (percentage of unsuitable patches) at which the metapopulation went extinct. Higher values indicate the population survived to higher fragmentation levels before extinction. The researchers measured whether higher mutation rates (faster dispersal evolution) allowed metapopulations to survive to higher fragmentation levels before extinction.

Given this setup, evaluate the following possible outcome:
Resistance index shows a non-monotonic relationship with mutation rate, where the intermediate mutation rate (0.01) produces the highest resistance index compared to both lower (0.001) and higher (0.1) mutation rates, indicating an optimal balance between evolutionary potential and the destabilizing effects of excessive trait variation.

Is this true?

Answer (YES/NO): NO